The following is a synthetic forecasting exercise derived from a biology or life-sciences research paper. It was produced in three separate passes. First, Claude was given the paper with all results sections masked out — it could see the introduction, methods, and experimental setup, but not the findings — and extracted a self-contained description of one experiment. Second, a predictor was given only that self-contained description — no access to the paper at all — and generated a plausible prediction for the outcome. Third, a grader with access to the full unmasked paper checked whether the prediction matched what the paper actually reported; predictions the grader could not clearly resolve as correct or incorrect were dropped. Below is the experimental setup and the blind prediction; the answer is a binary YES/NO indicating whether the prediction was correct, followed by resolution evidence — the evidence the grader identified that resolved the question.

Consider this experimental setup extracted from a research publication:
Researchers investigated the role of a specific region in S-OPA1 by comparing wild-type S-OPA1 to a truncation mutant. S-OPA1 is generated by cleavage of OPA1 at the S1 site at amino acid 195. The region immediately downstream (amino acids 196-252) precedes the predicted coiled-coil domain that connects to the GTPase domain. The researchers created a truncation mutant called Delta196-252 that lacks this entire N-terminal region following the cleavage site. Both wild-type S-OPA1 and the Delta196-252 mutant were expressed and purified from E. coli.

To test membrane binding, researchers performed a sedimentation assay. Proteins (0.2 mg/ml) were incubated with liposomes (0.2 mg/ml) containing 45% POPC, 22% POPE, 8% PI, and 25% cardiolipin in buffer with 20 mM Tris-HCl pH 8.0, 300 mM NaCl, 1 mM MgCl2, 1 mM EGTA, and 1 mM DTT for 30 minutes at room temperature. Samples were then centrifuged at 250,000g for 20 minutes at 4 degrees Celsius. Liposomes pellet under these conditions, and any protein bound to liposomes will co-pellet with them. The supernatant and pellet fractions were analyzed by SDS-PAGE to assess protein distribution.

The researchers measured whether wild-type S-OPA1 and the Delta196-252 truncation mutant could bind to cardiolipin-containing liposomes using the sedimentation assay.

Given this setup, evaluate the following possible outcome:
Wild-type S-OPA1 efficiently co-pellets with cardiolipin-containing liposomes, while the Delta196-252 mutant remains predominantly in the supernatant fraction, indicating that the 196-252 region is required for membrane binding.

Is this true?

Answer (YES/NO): NO